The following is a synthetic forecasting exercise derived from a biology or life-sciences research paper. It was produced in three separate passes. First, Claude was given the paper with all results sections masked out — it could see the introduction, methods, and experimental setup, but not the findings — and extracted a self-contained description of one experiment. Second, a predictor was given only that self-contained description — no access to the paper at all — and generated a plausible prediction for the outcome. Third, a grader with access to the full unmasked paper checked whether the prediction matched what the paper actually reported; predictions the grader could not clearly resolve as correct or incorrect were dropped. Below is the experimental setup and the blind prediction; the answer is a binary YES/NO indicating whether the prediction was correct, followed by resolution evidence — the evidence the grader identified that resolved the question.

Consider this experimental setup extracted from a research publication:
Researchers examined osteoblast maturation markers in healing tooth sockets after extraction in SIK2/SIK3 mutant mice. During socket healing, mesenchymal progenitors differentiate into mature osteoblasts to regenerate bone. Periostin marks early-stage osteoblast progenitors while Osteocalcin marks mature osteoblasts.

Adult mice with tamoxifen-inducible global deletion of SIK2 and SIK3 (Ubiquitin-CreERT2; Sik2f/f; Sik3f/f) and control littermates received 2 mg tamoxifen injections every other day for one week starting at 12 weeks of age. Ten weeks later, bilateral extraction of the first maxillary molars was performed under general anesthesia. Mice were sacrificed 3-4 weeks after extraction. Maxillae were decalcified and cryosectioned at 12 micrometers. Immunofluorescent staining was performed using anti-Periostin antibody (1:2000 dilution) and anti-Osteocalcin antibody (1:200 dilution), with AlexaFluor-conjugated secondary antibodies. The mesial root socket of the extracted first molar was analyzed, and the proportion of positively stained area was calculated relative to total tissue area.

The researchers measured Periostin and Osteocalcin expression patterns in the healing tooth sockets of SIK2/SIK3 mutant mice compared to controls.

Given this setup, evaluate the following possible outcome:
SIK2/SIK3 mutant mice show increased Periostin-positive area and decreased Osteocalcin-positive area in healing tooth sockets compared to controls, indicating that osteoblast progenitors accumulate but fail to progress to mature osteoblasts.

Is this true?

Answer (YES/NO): YES